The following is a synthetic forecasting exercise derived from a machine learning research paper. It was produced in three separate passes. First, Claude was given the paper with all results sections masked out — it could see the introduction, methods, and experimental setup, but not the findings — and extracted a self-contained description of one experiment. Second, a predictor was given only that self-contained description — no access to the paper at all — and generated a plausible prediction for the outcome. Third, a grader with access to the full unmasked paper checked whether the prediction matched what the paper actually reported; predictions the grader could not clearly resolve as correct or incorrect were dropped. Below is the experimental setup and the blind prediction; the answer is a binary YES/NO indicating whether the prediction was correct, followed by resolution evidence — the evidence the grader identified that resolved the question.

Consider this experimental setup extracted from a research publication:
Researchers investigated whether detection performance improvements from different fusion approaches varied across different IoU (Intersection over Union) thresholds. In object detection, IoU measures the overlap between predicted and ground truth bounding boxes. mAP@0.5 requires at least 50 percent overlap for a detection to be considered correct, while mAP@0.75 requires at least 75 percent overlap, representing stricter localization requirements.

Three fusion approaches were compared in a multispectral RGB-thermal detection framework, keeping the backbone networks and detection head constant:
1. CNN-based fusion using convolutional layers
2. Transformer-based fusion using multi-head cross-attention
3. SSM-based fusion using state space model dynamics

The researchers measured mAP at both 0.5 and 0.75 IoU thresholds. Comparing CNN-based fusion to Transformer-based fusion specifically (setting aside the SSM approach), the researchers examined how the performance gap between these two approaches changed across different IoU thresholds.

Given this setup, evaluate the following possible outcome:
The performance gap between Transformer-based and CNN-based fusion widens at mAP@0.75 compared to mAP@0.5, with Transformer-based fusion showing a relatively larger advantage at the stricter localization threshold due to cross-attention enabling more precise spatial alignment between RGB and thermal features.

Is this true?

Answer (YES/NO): NO